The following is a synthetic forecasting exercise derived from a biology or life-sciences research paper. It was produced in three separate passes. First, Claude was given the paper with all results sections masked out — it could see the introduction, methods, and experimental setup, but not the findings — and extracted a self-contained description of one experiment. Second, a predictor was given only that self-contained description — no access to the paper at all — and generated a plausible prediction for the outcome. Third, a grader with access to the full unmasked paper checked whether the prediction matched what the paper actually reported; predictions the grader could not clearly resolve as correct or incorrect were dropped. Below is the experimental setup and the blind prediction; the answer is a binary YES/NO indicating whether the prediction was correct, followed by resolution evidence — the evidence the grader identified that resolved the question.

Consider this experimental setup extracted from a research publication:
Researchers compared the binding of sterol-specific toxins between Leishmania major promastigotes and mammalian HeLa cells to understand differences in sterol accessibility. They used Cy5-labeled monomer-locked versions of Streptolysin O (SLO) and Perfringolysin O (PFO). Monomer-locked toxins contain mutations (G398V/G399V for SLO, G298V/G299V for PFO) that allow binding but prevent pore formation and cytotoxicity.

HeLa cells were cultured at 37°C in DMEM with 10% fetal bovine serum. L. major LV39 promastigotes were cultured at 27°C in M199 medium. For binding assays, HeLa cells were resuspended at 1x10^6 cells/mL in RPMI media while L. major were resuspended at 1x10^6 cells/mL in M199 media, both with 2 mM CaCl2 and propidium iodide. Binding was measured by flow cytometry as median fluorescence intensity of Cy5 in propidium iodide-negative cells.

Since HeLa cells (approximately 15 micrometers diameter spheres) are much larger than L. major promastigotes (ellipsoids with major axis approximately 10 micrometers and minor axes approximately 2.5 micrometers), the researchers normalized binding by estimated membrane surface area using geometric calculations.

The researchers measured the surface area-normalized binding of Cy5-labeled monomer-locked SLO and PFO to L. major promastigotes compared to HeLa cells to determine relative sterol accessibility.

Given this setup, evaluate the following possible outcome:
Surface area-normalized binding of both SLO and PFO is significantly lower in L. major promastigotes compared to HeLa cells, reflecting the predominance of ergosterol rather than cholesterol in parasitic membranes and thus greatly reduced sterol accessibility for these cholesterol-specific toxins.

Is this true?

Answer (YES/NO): NO